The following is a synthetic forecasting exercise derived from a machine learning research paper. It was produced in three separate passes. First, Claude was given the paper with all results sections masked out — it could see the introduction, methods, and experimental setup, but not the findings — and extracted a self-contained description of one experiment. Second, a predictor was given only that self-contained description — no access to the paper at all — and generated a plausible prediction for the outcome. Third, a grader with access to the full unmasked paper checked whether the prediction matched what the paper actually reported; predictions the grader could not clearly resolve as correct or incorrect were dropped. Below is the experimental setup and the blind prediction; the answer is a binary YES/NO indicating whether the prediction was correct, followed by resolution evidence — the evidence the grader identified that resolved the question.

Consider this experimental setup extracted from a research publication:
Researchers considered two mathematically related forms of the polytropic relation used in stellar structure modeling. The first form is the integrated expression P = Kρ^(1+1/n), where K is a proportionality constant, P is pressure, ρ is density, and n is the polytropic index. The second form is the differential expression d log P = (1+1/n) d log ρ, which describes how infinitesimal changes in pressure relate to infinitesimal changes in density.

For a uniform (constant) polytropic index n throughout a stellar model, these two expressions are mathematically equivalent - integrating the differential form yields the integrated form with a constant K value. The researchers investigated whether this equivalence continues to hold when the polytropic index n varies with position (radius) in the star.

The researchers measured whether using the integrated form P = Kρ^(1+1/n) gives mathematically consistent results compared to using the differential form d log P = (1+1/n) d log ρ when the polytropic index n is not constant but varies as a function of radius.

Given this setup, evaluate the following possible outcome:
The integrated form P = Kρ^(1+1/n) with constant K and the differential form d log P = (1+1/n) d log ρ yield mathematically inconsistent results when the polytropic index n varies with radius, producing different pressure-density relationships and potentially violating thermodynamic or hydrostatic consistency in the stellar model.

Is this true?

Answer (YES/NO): YES